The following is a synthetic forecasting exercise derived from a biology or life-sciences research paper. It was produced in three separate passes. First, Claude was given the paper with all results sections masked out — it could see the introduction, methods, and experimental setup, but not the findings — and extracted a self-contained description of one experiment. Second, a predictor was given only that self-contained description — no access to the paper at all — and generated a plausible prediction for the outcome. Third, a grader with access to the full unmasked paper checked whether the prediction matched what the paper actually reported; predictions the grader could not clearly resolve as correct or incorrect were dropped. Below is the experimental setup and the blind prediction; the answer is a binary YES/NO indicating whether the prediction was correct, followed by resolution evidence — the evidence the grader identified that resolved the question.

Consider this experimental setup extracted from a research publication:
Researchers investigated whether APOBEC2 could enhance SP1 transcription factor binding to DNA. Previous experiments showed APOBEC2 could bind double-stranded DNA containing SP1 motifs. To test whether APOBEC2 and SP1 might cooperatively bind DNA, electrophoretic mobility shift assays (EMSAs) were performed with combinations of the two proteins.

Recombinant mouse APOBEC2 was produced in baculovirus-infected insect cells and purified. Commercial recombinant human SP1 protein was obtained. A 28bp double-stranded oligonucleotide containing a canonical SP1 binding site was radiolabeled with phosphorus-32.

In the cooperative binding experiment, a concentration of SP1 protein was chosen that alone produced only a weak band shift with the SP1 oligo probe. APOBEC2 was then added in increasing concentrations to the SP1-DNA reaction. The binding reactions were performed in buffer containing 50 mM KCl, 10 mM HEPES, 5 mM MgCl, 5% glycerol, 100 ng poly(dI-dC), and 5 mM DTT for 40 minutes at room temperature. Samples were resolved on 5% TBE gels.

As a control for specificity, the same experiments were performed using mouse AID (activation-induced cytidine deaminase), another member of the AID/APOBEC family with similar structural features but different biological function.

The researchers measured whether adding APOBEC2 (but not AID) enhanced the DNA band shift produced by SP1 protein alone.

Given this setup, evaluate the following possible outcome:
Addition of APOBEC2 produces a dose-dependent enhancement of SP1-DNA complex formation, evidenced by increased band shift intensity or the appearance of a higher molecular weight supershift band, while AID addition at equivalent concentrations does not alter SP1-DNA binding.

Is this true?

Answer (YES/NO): YES